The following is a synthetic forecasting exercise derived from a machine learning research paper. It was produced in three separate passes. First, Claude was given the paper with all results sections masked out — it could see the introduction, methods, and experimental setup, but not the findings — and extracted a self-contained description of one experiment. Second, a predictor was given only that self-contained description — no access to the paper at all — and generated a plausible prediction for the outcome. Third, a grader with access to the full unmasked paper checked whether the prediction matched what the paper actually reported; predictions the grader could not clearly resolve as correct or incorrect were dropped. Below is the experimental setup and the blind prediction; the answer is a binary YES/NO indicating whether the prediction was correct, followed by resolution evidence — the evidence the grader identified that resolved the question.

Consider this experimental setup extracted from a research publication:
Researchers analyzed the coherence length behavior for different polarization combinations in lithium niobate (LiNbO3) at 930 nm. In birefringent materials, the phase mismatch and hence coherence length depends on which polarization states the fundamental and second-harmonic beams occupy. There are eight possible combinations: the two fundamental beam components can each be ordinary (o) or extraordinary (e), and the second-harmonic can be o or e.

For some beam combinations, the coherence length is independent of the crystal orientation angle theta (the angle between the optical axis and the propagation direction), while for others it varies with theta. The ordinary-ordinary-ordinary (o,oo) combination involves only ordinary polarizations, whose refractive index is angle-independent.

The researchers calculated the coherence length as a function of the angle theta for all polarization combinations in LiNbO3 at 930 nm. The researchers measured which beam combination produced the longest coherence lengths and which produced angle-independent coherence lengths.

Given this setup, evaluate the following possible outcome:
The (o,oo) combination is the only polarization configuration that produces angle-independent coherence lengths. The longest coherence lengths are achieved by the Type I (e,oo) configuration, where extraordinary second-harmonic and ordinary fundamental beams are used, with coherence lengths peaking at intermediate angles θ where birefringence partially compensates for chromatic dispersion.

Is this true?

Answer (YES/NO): YES